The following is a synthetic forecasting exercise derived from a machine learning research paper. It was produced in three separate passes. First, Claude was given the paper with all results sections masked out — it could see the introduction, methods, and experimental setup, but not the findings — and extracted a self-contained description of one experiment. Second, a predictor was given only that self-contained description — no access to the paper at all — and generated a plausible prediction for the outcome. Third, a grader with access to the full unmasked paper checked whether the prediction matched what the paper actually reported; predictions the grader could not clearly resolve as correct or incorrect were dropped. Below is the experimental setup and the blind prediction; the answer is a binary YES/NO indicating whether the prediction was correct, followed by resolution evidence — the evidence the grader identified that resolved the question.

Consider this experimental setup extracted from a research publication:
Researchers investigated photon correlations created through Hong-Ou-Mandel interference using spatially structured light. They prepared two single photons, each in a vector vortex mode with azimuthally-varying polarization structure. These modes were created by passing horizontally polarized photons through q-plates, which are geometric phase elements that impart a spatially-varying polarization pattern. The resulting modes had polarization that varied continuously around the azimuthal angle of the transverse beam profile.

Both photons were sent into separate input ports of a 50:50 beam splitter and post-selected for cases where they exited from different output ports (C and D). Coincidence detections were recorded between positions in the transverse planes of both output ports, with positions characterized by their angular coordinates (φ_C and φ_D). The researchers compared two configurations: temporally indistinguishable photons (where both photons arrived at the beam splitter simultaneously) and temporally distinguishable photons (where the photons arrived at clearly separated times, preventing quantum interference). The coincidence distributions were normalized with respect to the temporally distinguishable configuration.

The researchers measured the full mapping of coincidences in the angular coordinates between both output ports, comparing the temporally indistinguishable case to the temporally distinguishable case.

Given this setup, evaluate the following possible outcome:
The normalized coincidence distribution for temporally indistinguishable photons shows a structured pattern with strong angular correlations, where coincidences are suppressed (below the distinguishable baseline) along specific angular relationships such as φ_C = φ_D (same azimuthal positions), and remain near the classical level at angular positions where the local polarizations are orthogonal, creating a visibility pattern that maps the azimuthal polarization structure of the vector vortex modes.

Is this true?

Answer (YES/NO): NO